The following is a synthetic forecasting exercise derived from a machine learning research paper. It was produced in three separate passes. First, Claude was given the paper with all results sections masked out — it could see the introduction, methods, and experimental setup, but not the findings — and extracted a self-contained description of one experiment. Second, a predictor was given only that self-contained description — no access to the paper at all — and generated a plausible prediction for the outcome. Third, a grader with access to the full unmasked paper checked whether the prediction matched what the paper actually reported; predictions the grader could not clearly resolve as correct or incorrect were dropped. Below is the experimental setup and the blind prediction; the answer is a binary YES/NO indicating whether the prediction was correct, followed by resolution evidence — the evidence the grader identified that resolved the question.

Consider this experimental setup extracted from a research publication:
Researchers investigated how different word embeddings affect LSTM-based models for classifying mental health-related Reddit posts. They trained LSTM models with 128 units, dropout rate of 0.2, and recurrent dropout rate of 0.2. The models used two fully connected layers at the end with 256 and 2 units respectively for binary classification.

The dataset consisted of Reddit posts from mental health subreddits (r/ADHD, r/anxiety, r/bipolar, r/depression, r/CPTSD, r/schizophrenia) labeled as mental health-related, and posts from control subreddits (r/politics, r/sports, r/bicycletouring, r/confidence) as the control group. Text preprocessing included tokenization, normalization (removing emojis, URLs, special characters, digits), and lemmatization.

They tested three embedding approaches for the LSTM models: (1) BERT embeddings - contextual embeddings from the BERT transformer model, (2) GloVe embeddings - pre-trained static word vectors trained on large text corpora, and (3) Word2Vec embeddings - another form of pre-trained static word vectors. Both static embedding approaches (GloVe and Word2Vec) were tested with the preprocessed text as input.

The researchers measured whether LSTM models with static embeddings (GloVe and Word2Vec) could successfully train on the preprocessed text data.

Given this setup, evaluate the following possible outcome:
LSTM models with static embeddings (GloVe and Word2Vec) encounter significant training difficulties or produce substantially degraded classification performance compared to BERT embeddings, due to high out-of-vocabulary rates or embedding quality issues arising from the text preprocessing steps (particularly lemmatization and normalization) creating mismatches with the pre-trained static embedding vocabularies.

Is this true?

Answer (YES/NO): NO